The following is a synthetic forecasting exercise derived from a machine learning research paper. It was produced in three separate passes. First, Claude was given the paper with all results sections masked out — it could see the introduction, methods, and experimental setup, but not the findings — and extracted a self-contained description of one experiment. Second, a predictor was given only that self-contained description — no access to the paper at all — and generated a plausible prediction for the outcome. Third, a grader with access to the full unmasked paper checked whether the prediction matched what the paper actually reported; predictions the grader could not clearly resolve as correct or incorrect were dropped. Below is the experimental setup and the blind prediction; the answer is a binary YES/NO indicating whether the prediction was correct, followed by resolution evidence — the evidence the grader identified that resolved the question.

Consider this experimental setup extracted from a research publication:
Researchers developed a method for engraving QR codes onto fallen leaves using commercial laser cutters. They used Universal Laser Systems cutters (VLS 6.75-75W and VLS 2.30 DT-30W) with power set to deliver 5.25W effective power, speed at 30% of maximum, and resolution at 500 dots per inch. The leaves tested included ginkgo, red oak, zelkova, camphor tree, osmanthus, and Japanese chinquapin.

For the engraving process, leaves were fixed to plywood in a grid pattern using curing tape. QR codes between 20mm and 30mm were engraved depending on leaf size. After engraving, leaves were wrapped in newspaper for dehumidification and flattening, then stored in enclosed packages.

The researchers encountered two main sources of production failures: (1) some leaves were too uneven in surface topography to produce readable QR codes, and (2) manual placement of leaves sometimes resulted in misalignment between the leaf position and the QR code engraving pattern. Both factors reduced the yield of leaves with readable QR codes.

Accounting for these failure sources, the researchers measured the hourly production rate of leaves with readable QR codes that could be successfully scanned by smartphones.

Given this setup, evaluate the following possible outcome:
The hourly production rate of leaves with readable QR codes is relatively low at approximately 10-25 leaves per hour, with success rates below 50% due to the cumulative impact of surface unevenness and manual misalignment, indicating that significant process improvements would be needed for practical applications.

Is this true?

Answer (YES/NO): NO